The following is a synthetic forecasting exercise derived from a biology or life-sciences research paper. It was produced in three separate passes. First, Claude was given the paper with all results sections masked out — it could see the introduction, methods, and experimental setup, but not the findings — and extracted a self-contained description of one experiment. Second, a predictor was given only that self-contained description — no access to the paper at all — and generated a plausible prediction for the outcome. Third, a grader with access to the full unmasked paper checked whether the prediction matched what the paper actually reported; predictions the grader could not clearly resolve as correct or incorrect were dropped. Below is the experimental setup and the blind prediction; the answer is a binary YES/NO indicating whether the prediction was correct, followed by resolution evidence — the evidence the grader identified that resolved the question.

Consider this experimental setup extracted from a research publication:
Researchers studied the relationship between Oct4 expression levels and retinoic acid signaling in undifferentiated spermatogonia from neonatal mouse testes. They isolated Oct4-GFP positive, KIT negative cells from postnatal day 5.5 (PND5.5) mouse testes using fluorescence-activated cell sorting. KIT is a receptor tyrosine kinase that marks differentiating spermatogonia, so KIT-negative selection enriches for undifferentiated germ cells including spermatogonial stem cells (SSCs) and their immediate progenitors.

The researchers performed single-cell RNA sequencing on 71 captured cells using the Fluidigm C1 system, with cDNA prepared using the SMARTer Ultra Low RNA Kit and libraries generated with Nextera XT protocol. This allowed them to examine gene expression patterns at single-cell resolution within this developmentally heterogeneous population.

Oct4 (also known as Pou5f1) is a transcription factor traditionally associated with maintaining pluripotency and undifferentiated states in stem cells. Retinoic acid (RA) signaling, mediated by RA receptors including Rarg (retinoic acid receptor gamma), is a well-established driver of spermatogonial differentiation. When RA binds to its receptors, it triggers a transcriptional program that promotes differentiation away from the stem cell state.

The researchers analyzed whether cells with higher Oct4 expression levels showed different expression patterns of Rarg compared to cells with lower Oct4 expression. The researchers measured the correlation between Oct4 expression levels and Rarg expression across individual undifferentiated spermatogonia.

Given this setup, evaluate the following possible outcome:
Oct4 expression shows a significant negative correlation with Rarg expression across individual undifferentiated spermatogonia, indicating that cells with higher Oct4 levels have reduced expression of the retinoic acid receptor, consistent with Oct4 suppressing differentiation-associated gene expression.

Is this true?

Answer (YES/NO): NO